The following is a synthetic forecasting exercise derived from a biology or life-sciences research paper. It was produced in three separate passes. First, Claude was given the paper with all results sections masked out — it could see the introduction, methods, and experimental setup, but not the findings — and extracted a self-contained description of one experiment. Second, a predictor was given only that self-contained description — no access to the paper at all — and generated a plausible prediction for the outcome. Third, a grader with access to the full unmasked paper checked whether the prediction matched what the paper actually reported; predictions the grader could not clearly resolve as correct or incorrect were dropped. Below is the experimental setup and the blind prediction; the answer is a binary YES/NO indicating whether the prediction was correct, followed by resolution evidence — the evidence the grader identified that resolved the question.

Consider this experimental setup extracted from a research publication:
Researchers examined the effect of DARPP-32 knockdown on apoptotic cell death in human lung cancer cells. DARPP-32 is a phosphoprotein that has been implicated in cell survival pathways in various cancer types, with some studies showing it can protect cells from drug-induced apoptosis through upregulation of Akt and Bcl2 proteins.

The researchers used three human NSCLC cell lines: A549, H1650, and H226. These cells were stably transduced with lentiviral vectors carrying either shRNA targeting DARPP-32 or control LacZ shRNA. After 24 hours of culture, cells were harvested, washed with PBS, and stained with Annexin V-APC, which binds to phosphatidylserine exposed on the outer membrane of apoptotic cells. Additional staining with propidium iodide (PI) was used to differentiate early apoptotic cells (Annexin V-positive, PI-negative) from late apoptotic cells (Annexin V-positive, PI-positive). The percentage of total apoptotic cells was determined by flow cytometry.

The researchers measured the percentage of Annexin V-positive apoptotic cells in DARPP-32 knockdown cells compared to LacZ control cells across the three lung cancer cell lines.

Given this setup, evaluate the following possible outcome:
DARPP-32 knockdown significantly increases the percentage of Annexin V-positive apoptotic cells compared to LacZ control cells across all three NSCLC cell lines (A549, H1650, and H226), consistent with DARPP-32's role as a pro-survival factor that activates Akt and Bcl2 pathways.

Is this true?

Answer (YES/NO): YES